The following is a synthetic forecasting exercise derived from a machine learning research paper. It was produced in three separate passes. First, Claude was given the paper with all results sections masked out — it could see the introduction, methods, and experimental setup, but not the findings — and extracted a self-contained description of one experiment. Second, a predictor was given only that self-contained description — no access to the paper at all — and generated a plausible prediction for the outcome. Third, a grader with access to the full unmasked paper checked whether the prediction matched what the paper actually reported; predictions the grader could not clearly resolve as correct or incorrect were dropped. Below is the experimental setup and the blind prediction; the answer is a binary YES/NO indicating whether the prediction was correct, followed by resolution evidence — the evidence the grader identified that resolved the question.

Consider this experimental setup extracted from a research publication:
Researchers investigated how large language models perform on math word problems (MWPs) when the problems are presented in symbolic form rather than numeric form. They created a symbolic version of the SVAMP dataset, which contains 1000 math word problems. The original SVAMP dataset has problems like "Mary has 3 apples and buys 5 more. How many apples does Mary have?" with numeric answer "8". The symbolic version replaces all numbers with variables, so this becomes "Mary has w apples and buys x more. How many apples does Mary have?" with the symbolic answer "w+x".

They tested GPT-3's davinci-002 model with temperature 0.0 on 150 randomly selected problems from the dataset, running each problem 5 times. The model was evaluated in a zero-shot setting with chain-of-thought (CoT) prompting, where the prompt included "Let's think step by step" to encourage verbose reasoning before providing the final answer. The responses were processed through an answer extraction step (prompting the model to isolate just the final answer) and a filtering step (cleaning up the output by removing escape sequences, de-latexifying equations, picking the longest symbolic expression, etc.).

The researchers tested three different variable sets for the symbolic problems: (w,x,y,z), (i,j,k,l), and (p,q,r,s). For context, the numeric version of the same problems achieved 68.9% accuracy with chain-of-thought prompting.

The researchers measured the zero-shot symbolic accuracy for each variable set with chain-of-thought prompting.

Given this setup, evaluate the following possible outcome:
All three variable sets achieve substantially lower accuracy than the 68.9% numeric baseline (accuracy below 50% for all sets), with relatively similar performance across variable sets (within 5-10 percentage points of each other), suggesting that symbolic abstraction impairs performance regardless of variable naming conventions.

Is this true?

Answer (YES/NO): NO